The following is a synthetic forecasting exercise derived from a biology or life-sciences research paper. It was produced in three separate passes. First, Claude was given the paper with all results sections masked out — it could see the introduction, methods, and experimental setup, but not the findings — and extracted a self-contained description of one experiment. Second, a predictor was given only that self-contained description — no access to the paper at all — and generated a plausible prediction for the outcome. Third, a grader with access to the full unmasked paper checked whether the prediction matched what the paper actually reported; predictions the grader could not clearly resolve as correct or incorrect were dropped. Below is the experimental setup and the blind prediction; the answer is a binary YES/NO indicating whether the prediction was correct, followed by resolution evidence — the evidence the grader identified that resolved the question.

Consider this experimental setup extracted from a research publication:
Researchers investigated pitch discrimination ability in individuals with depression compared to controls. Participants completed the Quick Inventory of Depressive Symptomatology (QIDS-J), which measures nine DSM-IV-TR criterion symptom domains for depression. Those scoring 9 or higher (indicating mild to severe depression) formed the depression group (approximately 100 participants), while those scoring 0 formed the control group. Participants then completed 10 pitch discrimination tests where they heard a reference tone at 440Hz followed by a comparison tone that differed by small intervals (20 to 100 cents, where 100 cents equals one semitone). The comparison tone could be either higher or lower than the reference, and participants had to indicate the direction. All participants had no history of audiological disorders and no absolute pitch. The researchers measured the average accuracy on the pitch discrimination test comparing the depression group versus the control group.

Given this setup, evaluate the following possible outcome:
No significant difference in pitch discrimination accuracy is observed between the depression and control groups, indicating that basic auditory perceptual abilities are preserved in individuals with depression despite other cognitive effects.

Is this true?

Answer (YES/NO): YES